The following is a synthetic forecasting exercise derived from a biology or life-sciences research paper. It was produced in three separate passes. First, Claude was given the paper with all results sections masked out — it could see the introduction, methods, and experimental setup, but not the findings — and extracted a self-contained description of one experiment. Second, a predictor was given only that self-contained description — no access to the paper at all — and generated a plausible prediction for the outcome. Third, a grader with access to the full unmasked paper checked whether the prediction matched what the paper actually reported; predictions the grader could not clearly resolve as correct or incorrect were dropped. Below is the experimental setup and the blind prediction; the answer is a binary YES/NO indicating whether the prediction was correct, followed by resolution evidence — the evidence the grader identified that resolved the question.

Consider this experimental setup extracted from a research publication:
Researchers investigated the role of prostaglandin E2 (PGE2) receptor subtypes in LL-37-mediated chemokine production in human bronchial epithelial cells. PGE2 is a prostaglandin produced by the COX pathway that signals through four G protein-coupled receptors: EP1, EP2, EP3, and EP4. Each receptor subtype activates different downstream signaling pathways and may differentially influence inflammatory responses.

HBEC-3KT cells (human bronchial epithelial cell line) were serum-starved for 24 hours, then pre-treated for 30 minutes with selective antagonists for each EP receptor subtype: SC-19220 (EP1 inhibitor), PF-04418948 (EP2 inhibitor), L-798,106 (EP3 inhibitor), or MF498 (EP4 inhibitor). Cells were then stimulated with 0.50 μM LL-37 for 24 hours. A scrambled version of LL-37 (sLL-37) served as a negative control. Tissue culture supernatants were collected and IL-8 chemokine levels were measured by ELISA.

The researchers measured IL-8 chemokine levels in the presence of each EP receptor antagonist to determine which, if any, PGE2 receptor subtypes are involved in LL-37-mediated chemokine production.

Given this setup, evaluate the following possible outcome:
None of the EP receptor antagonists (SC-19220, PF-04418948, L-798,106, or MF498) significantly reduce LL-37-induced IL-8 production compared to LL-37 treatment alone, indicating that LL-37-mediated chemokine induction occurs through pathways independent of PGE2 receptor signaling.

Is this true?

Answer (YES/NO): NO